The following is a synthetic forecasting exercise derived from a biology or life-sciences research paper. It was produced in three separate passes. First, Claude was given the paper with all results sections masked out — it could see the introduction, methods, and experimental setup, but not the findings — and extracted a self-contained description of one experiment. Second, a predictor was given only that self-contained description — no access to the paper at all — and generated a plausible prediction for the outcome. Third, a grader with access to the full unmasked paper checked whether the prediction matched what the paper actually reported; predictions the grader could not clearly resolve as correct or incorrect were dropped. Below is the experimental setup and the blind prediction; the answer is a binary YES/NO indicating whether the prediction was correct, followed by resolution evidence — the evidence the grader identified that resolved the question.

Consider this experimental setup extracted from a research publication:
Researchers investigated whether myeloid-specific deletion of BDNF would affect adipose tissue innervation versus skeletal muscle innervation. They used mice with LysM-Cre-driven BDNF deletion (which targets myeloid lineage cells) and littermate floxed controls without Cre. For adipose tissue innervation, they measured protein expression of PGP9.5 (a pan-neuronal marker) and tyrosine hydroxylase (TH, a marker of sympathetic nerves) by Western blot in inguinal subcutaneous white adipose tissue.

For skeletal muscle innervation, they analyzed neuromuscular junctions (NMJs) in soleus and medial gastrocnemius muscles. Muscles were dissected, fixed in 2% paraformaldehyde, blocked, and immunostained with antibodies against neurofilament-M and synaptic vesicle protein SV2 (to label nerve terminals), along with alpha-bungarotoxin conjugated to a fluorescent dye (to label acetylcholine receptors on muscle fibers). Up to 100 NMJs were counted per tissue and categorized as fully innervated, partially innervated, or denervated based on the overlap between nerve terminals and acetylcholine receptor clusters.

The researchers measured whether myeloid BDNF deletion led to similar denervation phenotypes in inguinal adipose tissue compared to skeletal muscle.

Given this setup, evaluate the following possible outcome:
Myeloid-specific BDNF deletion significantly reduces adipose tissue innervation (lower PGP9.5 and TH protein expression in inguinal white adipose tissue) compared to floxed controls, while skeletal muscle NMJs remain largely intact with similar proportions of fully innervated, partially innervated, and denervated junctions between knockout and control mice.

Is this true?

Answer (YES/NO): YES